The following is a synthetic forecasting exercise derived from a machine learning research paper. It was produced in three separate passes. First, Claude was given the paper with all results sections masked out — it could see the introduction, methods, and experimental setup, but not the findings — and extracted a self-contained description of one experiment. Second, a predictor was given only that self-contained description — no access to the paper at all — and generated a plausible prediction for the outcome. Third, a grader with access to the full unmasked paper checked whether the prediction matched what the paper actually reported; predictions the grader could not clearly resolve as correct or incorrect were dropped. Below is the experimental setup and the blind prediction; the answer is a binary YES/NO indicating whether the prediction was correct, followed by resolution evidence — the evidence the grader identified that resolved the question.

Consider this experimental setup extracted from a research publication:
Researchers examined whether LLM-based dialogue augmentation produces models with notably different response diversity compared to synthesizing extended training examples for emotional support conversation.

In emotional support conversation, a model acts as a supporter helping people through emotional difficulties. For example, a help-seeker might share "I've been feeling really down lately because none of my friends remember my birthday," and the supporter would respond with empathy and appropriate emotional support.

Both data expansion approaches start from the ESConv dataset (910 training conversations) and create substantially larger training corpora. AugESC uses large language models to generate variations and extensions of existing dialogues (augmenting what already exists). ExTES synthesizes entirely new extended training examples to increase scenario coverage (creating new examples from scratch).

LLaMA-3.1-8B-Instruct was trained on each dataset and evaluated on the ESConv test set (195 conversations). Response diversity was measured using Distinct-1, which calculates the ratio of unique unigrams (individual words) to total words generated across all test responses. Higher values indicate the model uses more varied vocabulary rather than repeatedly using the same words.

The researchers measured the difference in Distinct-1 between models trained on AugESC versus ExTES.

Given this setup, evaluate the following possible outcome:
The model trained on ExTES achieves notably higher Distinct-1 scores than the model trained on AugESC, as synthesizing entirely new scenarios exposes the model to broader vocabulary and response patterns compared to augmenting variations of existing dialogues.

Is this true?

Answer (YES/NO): YES